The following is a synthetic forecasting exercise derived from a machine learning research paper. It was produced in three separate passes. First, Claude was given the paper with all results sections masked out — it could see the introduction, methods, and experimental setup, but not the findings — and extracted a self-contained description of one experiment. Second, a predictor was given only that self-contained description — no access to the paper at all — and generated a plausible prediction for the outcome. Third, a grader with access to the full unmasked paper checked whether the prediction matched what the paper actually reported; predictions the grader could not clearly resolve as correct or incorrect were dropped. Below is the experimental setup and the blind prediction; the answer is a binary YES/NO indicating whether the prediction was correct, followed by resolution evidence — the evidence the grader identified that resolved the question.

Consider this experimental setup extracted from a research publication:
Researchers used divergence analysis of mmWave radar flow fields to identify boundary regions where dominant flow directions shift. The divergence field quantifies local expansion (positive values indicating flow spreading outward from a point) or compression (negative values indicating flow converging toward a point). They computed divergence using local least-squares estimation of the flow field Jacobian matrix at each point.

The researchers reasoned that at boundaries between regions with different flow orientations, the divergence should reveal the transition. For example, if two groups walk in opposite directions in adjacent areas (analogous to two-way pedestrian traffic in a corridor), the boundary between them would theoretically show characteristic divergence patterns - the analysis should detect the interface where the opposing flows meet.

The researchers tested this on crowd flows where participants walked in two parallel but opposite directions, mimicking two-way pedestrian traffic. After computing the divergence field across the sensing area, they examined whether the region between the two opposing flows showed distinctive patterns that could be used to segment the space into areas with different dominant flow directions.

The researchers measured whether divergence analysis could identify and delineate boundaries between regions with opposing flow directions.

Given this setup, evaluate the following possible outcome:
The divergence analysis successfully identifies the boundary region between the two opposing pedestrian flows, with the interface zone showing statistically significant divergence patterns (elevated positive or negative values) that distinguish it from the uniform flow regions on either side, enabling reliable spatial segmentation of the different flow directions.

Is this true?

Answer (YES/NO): NO